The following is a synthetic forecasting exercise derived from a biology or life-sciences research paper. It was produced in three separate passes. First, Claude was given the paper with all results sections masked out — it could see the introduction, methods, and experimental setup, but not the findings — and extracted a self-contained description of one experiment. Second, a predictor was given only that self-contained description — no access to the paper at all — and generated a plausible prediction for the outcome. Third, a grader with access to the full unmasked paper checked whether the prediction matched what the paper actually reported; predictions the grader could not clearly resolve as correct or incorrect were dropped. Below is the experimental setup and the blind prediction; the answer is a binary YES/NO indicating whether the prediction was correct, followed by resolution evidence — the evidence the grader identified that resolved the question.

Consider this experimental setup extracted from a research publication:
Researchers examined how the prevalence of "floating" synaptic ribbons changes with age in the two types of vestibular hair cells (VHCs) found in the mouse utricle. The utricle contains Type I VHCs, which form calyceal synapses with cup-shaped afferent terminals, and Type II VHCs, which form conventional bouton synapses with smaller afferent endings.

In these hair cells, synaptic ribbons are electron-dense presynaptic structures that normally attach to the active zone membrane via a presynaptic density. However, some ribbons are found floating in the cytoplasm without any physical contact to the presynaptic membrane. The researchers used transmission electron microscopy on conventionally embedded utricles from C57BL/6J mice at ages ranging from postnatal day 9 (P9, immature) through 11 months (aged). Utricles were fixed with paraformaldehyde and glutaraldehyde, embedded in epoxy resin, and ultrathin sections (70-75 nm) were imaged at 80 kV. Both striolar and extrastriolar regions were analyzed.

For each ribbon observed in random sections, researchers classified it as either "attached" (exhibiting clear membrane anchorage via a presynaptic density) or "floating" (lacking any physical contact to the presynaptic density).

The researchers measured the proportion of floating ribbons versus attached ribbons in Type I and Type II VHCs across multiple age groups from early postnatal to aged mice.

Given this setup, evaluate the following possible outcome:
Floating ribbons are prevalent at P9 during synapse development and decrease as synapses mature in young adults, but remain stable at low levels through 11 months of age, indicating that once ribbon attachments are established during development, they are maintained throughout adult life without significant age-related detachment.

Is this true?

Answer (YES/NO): NO